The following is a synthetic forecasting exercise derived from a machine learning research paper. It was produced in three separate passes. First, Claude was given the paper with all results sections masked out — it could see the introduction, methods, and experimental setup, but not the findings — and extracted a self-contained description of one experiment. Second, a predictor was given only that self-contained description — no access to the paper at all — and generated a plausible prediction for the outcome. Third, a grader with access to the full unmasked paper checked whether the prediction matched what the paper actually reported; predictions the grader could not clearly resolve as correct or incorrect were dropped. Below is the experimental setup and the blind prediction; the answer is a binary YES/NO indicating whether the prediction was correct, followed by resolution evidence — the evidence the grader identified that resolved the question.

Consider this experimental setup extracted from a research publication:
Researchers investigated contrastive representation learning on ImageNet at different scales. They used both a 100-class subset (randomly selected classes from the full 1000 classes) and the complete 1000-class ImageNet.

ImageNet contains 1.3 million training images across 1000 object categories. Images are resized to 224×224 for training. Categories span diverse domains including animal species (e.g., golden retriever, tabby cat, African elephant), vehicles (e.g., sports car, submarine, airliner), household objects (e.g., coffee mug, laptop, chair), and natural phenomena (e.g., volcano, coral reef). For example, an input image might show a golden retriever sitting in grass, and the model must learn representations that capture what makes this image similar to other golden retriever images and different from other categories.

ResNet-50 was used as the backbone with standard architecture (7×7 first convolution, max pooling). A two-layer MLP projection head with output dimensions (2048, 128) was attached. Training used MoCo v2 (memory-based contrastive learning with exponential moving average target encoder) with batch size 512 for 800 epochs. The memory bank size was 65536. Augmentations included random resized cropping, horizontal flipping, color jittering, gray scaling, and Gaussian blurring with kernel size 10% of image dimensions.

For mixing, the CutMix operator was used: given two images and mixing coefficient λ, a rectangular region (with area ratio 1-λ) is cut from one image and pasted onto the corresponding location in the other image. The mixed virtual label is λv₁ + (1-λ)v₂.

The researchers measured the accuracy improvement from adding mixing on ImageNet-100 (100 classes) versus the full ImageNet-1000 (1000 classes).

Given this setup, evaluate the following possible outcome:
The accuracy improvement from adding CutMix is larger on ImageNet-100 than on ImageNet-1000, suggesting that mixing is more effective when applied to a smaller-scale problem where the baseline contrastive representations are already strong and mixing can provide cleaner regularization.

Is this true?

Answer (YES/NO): YES